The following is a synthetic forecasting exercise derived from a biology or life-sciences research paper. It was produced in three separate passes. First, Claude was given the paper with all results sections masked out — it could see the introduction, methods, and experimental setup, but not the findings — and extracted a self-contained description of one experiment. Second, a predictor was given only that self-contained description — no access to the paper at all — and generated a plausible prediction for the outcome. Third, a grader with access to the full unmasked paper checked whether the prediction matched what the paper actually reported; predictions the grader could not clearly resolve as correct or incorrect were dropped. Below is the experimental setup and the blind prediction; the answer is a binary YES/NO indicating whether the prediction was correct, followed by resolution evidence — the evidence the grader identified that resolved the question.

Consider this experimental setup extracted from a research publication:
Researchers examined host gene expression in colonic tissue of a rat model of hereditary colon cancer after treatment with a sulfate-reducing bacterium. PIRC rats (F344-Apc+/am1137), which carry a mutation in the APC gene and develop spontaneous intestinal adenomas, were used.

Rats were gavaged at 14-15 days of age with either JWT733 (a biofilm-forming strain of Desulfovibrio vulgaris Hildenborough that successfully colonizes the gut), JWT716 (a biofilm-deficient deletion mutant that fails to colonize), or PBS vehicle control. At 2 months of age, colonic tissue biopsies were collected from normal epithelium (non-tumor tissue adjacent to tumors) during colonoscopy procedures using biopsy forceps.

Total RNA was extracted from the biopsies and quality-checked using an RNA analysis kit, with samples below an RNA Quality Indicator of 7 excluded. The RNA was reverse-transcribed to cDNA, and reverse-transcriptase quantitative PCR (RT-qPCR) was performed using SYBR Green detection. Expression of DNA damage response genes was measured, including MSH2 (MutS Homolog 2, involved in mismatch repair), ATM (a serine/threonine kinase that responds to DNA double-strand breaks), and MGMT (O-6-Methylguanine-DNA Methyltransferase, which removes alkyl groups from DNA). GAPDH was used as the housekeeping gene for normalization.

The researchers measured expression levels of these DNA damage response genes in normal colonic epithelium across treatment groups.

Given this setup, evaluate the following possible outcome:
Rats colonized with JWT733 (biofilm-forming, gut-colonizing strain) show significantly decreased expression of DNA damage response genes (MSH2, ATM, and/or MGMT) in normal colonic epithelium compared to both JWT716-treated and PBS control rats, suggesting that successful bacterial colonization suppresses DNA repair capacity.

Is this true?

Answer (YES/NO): YES